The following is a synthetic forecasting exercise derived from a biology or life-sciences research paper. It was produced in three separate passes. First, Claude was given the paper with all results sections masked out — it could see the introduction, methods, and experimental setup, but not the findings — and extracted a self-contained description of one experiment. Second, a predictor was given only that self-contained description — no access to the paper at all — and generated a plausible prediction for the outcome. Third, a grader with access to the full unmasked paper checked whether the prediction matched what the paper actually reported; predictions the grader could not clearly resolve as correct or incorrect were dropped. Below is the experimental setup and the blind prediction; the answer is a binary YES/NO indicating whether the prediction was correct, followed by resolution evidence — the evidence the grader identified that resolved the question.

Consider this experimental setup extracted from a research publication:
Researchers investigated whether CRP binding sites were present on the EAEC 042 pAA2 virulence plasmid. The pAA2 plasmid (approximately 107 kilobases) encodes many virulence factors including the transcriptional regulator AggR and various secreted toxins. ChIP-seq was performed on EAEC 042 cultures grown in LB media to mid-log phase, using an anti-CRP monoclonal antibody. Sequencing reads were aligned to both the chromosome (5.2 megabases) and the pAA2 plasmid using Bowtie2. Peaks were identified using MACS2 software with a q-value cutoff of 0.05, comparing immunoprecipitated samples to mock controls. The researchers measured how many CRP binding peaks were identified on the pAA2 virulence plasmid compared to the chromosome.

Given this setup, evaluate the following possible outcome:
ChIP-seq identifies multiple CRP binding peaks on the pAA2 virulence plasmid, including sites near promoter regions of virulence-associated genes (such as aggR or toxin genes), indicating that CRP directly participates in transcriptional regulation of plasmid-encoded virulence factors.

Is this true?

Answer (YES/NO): YES